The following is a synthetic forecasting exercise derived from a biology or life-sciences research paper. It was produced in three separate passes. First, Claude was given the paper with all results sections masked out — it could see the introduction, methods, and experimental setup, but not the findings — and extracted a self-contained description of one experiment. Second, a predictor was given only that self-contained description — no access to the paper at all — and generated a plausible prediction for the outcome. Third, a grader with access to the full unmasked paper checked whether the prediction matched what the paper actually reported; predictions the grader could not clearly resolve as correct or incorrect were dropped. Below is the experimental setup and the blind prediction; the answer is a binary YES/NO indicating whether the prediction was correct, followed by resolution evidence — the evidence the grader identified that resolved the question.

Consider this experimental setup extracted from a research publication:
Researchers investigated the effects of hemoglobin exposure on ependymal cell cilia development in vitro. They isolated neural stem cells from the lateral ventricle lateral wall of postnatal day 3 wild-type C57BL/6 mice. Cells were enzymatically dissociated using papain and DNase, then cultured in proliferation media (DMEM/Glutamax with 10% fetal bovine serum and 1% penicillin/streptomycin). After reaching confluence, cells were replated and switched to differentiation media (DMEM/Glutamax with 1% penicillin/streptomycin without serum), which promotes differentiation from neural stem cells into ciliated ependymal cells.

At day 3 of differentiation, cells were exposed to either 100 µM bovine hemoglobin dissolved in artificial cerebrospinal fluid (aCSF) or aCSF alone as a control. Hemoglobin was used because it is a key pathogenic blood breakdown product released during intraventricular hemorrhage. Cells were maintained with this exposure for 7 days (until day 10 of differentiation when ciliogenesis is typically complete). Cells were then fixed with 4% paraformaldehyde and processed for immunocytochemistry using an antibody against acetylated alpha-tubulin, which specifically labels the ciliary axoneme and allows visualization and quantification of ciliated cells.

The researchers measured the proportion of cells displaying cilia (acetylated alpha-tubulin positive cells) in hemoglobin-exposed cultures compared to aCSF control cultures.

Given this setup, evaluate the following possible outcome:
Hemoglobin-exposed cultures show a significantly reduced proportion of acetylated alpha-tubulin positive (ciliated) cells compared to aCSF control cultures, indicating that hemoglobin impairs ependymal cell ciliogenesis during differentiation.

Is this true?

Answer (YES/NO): YES